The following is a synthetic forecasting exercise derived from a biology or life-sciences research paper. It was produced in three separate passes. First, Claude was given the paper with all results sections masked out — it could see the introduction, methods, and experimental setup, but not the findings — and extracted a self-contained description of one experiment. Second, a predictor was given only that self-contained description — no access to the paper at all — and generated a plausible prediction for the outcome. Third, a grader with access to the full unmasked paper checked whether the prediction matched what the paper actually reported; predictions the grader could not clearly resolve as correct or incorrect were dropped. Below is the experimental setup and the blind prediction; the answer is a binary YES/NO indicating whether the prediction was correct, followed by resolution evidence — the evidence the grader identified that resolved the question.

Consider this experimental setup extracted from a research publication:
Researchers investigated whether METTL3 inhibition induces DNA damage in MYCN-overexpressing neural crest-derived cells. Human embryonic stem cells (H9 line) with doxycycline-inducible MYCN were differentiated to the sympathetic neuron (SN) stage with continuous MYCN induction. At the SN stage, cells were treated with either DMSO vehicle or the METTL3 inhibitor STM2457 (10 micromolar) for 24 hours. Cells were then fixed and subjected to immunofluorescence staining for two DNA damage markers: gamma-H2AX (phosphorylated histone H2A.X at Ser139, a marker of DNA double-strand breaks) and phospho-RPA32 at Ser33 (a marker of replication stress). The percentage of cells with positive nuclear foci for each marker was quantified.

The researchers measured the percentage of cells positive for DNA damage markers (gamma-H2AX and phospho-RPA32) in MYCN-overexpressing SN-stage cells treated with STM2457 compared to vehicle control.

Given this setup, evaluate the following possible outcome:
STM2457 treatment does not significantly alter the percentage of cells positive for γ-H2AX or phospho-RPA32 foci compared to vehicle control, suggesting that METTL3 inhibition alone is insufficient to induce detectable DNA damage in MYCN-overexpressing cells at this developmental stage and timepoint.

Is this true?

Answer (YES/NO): NO